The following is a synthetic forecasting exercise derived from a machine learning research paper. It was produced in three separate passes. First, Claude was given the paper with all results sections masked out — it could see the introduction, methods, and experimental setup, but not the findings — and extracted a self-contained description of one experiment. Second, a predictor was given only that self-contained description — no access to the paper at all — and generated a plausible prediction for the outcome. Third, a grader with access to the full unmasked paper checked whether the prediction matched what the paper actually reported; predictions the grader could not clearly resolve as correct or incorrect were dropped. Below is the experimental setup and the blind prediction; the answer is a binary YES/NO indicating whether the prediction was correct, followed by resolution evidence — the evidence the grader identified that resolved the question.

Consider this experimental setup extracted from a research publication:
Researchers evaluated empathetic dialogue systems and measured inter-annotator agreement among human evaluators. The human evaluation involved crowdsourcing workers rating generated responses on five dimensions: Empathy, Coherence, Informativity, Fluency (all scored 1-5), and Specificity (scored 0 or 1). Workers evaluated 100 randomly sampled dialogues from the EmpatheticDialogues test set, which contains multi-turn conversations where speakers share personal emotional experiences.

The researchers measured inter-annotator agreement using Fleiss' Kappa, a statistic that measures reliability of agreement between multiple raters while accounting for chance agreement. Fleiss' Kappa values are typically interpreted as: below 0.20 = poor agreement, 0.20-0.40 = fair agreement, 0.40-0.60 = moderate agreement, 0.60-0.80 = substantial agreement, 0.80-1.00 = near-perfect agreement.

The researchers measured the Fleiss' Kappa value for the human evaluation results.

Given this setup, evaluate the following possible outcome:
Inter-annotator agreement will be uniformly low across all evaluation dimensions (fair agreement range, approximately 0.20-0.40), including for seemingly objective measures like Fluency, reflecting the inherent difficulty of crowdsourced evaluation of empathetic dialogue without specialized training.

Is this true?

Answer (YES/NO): NO